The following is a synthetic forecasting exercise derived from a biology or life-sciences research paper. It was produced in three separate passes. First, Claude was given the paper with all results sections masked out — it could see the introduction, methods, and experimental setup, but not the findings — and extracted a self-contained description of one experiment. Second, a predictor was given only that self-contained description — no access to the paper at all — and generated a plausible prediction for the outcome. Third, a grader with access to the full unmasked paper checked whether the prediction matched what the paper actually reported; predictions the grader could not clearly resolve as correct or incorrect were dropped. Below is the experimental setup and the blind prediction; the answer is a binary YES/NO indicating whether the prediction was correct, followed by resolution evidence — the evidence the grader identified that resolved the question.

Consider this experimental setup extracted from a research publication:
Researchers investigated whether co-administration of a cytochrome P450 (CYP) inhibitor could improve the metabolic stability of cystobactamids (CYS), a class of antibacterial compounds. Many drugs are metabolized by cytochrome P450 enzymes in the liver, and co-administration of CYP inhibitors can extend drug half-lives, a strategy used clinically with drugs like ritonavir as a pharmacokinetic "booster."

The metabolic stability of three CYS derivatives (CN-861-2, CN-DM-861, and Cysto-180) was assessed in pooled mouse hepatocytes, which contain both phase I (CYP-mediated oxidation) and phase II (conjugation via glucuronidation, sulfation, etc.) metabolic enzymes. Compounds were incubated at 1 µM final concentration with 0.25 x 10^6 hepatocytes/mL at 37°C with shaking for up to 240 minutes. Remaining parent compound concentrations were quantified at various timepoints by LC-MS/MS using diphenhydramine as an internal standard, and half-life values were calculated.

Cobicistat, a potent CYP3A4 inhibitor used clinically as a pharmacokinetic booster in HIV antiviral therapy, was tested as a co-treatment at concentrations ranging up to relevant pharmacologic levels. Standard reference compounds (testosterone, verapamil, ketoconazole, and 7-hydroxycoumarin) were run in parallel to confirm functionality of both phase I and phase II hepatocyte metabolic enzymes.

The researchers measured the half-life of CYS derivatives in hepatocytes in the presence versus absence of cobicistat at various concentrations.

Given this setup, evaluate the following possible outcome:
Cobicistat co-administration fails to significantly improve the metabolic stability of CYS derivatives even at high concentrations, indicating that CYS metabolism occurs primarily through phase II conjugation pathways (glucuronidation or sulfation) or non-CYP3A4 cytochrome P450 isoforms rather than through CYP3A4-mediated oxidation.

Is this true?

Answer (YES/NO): NO